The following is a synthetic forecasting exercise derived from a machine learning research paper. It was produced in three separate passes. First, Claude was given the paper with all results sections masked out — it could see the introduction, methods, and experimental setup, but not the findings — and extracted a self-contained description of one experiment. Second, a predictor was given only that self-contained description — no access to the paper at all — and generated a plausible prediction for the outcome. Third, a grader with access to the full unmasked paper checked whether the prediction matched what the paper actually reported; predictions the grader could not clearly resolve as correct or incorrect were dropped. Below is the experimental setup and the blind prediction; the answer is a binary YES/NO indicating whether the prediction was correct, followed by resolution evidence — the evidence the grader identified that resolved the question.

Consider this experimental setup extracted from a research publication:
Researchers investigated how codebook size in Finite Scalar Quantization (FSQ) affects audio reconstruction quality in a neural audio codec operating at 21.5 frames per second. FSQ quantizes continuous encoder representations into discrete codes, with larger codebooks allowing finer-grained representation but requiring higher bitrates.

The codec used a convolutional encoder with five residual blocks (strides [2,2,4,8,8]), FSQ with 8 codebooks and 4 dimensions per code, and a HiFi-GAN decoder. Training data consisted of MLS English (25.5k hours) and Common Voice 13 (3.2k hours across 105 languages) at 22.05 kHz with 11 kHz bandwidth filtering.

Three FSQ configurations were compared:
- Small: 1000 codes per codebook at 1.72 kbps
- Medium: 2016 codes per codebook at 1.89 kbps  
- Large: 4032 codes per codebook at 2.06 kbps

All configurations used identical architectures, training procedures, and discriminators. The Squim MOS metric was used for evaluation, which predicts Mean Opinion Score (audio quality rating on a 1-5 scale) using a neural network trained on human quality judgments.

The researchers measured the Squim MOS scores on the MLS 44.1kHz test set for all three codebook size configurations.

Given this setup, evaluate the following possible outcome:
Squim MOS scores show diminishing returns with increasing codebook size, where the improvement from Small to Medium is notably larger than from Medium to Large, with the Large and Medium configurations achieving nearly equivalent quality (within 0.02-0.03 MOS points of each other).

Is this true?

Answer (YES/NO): NO